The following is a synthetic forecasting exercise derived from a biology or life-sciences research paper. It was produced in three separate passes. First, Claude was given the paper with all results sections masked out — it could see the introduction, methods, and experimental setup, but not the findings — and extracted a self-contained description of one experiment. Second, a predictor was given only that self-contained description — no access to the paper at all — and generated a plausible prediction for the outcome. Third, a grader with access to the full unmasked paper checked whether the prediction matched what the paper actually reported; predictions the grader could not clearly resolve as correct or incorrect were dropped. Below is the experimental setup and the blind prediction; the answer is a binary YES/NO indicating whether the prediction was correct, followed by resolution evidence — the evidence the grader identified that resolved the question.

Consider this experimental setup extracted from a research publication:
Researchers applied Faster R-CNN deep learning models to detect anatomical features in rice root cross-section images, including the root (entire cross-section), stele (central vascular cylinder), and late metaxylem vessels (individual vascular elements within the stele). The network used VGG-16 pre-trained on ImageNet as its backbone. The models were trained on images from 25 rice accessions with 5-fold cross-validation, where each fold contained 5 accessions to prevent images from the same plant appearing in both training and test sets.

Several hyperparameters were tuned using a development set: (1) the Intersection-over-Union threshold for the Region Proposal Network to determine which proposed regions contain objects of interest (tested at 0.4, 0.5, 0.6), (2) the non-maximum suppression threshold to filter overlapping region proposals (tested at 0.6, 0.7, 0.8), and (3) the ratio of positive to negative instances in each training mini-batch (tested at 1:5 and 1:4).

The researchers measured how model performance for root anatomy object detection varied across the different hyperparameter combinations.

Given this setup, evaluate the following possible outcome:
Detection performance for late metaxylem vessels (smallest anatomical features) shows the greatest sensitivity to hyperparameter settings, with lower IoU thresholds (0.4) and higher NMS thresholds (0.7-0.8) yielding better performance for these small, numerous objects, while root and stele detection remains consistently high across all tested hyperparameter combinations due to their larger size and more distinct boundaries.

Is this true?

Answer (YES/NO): NO